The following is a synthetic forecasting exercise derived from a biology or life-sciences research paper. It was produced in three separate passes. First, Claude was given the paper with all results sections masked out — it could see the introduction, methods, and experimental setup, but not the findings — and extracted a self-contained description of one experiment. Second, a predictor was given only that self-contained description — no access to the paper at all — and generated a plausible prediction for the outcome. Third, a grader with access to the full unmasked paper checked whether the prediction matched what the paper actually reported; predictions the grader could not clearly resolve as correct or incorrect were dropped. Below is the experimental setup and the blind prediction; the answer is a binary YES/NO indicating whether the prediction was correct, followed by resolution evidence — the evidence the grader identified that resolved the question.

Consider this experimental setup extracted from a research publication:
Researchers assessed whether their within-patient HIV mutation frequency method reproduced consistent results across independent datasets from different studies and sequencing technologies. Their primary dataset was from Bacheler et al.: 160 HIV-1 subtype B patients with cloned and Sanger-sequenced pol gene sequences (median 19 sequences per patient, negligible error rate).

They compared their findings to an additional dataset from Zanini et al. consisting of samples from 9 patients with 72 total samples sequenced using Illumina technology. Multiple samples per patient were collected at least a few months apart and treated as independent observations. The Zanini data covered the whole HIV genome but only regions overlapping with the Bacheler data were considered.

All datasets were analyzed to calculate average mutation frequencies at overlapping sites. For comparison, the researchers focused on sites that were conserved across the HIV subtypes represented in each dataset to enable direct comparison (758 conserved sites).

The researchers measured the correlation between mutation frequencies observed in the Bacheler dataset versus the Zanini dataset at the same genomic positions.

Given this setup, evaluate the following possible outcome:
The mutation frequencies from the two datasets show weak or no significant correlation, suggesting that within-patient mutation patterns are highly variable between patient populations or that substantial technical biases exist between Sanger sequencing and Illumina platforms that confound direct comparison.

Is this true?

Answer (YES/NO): NO